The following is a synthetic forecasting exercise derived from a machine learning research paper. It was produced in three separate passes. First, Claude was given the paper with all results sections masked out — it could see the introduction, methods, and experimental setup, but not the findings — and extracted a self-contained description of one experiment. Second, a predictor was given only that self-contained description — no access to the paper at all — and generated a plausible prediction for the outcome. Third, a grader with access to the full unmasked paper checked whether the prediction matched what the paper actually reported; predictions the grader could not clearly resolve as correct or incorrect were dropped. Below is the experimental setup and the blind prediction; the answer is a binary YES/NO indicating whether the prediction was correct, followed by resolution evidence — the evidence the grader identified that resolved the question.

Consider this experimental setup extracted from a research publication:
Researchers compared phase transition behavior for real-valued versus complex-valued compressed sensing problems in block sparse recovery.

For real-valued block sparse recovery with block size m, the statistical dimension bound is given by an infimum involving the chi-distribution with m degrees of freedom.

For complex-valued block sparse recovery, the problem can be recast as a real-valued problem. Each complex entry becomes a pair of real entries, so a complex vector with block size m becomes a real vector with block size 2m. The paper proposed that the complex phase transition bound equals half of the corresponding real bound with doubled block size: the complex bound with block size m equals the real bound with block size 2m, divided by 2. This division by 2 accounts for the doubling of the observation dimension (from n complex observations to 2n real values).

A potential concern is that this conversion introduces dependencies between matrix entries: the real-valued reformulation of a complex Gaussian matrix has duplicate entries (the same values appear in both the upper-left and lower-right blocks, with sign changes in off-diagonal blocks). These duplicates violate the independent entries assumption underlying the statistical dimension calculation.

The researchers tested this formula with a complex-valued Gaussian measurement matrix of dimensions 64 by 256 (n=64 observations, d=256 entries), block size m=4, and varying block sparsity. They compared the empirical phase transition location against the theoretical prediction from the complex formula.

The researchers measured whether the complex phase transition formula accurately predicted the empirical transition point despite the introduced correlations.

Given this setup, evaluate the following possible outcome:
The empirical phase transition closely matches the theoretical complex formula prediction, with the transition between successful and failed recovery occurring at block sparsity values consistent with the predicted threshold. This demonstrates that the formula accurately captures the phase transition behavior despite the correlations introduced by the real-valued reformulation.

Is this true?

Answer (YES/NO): YES